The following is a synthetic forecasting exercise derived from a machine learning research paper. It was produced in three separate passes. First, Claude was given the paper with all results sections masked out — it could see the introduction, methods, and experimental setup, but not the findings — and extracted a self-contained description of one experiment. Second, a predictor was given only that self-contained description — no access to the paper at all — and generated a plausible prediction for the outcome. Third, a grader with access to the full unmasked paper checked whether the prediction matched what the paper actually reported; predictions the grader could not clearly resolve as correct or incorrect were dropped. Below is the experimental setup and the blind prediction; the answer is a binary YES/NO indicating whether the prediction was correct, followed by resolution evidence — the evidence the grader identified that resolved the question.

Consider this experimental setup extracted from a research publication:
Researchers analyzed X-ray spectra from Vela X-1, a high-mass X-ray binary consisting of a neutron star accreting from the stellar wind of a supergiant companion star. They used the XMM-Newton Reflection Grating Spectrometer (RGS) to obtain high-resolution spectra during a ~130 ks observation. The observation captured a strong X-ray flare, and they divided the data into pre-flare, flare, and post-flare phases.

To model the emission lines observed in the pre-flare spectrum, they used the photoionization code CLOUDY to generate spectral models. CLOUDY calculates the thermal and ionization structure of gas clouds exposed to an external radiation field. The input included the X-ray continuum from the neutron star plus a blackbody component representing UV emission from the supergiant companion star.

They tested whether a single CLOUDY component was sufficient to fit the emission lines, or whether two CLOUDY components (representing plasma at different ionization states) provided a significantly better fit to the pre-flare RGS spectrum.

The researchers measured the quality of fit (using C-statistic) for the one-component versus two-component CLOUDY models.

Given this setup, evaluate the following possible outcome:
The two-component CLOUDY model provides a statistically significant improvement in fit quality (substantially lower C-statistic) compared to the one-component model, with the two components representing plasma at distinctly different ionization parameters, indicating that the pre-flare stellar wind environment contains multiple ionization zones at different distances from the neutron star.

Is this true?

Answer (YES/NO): YES